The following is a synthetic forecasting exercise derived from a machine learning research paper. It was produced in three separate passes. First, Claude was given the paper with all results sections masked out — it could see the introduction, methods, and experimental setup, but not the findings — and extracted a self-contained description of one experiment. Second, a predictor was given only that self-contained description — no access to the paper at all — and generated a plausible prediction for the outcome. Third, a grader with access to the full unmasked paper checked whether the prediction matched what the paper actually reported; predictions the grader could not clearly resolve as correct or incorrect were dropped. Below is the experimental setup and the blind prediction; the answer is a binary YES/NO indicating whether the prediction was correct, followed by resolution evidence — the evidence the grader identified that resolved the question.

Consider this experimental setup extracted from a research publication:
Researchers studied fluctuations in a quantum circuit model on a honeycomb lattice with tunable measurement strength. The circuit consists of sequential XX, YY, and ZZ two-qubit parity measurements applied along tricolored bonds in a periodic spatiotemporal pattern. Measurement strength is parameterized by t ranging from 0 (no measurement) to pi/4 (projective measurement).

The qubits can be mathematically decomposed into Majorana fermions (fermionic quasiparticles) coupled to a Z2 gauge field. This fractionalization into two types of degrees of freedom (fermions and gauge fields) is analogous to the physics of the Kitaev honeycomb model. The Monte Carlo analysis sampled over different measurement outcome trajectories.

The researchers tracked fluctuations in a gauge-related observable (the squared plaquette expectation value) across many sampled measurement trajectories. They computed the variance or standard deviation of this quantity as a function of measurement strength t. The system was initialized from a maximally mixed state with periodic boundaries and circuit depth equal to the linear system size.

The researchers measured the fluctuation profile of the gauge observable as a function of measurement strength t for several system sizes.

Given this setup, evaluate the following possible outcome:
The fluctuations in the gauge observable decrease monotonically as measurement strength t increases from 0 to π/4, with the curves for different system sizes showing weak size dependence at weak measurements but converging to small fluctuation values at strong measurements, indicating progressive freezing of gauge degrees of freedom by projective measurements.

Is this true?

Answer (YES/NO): NO